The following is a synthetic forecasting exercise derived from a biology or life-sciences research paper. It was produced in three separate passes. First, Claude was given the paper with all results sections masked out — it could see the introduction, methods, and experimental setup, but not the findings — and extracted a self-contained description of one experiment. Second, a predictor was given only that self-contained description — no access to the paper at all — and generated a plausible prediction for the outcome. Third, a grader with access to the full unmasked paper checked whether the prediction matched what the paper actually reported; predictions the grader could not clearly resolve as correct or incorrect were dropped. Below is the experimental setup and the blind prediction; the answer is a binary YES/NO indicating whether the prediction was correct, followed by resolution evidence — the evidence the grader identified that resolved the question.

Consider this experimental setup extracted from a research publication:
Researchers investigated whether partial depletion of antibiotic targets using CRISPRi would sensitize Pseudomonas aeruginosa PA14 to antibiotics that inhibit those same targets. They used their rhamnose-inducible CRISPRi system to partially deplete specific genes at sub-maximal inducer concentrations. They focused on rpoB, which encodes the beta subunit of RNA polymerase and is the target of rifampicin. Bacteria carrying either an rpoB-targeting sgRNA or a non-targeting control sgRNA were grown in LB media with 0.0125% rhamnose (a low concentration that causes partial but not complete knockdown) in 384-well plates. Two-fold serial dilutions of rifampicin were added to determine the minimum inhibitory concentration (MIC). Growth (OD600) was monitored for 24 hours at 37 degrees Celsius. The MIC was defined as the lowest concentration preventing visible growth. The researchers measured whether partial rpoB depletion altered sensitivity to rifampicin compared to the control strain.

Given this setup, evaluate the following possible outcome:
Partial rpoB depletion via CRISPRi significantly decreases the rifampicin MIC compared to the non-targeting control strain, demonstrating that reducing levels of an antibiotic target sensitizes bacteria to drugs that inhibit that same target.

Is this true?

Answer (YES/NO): NO